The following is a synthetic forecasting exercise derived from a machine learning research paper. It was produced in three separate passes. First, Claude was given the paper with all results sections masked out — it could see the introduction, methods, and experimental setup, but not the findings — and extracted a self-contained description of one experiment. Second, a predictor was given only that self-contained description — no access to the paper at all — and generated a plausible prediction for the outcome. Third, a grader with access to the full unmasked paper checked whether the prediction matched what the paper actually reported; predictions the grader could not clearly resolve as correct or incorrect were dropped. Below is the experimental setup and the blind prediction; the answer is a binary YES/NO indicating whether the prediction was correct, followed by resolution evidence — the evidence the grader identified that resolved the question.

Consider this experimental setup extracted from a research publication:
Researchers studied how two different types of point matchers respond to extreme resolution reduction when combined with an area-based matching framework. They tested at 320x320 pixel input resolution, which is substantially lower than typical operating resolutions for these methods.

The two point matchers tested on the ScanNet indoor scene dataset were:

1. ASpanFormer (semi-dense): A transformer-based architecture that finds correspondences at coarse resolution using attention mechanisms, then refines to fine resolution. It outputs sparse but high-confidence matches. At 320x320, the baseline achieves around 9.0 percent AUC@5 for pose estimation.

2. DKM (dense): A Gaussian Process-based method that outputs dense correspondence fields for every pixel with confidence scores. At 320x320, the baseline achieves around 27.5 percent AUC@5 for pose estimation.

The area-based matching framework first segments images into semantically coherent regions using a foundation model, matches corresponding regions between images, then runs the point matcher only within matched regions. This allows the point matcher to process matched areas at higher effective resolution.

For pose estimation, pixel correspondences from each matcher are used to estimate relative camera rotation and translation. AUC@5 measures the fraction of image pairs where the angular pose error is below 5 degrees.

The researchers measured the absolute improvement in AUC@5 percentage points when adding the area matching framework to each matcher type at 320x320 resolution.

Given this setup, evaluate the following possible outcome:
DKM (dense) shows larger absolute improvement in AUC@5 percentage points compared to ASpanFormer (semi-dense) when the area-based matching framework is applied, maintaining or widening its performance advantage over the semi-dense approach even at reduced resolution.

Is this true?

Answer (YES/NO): YES